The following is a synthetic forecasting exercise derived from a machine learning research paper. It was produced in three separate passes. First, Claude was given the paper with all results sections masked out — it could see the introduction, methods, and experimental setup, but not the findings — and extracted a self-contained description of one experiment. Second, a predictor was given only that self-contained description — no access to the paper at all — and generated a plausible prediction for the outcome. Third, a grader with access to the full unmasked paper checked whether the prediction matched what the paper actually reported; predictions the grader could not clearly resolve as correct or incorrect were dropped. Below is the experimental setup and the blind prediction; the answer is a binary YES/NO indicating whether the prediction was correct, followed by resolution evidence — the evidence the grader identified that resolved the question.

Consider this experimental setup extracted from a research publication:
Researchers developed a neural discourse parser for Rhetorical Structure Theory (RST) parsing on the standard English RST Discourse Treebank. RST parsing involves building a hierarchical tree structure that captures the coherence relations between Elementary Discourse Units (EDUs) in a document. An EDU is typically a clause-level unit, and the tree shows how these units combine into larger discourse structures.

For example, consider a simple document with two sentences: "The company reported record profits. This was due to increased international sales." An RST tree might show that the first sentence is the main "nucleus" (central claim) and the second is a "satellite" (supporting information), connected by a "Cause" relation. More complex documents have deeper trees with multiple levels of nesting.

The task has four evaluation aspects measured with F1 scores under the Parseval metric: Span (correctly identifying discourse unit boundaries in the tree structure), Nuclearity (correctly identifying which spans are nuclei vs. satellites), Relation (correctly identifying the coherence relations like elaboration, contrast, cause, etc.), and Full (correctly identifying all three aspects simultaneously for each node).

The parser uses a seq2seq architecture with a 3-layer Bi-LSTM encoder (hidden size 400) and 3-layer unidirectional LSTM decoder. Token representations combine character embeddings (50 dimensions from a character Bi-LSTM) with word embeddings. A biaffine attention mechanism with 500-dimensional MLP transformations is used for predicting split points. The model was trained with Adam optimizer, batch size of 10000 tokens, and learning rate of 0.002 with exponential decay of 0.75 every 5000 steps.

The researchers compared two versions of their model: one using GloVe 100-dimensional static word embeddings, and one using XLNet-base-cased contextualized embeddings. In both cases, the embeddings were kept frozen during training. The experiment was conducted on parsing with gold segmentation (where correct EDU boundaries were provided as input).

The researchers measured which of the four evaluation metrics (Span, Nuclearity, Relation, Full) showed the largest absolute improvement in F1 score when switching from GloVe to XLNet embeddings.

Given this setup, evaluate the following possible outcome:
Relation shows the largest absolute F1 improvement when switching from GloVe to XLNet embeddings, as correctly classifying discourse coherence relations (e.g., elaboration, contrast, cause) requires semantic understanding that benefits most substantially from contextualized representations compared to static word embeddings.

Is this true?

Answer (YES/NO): NO